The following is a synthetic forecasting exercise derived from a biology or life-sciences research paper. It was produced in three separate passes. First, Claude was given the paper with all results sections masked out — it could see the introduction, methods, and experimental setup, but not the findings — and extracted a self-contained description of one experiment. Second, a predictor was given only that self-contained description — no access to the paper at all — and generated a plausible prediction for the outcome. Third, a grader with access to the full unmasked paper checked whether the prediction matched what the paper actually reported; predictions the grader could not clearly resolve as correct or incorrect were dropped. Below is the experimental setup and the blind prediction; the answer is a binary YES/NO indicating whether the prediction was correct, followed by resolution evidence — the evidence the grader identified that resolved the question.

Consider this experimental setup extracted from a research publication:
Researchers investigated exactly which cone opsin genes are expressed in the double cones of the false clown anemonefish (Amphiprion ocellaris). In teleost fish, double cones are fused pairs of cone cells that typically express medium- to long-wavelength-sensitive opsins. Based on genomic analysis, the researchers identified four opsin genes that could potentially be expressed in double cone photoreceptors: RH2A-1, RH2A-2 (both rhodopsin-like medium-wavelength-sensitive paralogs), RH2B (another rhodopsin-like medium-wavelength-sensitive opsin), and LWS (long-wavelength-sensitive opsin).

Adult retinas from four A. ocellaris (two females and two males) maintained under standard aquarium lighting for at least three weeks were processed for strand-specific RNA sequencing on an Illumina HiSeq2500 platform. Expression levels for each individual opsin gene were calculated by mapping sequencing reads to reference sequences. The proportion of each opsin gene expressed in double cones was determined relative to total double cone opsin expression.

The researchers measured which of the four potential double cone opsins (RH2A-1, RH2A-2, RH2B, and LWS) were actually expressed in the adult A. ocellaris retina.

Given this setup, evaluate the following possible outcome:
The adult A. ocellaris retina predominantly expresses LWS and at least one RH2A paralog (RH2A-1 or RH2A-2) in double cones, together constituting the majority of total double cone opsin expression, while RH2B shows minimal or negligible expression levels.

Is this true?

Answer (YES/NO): NO